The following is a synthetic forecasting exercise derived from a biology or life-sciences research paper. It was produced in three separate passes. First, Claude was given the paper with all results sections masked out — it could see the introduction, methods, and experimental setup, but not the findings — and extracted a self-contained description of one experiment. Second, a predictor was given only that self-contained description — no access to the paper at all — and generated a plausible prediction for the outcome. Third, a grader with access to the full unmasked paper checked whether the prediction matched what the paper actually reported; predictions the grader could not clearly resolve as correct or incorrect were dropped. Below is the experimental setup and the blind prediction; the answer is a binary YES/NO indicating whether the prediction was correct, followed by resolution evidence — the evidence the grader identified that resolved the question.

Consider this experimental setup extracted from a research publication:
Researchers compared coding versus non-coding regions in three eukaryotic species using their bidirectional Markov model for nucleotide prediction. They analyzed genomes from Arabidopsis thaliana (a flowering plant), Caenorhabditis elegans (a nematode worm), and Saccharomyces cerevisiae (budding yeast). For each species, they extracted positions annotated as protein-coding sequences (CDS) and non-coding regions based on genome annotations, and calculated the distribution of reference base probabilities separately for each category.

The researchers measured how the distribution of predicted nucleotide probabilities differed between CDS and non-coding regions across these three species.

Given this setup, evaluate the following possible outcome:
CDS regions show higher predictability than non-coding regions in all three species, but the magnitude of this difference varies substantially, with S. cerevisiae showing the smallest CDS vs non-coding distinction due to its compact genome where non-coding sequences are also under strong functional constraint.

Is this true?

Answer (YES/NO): NO